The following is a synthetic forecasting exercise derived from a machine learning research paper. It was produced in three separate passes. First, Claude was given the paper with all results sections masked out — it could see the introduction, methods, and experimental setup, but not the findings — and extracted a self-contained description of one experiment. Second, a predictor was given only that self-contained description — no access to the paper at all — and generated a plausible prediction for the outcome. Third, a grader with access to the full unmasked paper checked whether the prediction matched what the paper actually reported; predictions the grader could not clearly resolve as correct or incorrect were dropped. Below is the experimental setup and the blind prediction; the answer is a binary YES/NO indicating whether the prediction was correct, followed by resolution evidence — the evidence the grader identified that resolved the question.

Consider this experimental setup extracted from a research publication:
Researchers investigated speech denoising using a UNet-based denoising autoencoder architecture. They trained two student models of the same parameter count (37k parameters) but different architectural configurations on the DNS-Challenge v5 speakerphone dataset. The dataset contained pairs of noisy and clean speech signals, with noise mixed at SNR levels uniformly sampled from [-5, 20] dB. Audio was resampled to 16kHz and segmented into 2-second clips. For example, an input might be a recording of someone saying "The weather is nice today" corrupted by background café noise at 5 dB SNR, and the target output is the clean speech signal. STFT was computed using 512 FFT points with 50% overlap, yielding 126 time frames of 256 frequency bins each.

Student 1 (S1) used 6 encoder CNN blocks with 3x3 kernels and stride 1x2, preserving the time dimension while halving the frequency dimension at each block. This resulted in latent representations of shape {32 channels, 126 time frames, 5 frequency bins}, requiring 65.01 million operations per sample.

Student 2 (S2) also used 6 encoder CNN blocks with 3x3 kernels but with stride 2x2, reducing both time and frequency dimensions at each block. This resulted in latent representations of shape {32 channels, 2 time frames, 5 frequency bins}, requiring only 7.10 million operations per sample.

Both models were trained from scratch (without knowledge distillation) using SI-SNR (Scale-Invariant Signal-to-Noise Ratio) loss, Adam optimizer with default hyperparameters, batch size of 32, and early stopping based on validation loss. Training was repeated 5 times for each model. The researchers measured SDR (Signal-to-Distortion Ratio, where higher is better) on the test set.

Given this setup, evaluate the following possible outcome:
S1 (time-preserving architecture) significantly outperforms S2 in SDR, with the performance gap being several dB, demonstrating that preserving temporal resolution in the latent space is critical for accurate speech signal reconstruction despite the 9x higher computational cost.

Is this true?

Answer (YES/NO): NO